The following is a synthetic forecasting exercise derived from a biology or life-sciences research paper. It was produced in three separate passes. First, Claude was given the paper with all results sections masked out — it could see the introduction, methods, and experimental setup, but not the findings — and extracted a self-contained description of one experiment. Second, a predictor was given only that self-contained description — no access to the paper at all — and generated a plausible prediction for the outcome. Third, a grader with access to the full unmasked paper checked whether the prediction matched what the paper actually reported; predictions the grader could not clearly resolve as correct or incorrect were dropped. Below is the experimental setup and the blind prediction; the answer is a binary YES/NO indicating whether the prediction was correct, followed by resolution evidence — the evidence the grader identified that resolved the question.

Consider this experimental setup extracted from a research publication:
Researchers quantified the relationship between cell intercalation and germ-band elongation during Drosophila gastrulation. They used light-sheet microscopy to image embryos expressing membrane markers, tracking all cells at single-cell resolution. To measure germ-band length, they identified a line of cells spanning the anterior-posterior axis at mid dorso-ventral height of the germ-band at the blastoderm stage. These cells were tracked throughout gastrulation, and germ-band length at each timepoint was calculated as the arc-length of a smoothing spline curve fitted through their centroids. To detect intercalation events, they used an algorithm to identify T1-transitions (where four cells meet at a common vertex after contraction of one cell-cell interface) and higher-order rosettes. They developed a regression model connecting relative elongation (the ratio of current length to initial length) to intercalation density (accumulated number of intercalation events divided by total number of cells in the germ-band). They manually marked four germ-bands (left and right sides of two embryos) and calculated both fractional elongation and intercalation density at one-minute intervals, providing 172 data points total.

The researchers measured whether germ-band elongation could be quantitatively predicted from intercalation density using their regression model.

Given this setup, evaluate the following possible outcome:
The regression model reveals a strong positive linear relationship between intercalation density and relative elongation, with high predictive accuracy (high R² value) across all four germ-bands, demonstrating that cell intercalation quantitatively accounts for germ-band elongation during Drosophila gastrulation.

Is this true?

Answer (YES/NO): NO